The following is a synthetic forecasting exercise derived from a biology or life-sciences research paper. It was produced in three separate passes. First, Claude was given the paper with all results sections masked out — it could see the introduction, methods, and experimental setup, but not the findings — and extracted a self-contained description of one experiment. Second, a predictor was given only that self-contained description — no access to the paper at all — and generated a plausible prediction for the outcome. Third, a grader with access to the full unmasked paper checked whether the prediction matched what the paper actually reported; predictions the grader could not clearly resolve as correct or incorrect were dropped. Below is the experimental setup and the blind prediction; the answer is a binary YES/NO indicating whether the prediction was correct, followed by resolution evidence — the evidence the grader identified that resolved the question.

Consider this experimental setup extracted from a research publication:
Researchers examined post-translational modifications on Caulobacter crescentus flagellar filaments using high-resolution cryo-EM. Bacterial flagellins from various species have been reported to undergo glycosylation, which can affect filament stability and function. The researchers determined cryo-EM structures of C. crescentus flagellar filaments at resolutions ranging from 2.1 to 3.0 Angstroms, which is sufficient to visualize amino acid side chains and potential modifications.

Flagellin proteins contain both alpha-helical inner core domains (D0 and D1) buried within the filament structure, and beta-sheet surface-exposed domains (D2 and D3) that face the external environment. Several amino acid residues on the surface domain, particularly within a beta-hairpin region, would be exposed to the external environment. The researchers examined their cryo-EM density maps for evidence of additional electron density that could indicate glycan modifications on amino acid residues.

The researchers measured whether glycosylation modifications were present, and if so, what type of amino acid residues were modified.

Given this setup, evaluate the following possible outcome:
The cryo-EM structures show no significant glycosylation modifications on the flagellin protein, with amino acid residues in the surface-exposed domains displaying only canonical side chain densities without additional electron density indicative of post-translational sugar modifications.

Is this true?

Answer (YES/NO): NO